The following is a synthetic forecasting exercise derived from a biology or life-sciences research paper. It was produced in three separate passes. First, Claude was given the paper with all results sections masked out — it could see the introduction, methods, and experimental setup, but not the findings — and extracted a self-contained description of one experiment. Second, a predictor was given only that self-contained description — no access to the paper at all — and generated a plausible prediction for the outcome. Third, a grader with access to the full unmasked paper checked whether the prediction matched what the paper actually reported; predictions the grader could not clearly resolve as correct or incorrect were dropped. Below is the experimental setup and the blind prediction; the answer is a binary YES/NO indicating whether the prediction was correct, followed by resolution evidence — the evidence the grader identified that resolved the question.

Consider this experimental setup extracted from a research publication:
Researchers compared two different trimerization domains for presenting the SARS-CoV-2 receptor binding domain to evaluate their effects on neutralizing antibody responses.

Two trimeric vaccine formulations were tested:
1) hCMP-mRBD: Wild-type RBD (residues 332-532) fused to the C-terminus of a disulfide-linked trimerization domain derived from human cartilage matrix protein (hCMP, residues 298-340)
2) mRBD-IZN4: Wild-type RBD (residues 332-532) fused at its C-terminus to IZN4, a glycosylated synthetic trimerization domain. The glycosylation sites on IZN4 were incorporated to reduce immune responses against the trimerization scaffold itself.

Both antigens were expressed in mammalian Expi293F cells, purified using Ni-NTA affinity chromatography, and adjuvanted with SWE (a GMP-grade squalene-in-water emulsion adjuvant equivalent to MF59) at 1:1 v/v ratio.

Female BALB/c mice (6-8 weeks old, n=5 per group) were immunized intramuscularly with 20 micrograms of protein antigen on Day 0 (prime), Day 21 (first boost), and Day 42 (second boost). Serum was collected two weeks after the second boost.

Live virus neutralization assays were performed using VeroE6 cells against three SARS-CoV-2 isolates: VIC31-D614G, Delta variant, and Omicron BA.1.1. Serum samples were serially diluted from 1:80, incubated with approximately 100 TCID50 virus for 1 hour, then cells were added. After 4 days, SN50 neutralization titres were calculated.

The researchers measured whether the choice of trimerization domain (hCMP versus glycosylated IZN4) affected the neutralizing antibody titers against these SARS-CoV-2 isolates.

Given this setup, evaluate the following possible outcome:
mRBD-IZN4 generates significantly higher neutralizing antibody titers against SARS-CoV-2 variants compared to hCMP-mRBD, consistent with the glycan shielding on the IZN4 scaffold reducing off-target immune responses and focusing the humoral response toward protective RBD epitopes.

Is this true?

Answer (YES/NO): NO